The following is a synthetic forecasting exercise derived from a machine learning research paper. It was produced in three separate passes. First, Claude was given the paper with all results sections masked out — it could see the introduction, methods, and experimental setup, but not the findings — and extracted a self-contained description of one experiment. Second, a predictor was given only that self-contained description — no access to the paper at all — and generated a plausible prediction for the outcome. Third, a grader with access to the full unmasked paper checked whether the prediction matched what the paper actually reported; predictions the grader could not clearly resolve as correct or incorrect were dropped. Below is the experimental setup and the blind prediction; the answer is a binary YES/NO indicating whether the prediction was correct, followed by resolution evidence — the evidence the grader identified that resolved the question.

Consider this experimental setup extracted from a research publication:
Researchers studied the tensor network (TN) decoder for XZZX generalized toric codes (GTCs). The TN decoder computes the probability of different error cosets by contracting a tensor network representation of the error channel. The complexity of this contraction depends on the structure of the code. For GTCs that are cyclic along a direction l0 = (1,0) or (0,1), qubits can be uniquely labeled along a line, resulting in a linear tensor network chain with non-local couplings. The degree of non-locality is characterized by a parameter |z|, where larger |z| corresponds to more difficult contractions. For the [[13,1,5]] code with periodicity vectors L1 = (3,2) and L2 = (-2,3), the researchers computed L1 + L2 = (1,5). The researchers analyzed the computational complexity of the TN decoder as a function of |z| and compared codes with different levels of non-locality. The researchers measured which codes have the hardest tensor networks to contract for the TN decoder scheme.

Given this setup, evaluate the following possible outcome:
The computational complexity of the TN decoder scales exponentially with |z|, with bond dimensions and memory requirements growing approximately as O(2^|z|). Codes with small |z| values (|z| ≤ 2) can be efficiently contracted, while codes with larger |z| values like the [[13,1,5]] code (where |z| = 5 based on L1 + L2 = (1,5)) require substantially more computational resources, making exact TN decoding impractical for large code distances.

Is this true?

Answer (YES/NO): NO